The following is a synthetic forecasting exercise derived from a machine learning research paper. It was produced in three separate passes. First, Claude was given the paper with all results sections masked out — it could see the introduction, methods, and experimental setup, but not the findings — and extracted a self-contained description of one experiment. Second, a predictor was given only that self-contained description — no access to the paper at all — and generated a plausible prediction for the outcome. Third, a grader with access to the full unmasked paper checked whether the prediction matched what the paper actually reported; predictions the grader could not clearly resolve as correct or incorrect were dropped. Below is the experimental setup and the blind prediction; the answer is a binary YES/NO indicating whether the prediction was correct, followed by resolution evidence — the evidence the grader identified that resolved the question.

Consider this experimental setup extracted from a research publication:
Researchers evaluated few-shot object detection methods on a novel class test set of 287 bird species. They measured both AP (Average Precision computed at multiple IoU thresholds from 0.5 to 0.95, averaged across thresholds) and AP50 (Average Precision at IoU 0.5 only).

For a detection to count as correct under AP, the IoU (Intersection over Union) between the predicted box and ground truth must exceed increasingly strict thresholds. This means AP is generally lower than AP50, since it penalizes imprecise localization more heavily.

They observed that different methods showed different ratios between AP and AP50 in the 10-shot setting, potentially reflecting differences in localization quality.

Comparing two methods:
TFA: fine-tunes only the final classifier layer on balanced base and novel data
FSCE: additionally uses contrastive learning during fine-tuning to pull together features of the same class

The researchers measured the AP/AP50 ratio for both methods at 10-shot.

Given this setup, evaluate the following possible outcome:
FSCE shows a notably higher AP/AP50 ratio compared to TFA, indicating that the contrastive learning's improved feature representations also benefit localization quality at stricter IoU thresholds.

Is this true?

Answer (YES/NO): NO